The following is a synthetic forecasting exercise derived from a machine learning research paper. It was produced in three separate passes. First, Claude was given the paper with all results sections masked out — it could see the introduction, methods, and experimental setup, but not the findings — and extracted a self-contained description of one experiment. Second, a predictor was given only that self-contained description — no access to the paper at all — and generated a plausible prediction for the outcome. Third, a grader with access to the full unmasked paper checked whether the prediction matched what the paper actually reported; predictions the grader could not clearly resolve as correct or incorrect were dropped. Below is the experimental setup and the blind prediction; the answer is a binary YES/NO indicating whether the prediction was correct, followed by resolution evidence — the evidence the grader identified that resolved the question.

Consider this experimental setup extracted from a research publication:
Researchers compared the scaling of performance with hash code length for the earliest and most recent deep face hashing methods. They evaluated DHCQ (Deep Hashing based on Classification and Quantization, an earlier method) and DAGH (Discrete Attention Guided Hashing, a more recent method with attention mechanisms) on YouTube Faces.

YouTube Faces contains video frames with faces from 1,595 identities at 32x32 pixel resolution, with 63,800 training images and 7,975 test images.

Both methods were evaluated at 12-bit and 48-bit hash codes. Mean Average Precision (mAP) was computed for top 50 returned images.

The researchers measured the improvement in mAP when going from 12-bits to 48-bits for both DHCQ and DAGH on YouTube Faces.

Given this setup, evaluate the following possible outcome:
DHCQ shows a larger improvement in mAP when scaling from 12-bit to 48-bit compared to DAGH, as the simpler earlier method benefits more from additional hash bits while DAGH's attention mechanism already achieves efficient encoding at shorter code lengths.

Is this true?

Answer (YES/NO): YES